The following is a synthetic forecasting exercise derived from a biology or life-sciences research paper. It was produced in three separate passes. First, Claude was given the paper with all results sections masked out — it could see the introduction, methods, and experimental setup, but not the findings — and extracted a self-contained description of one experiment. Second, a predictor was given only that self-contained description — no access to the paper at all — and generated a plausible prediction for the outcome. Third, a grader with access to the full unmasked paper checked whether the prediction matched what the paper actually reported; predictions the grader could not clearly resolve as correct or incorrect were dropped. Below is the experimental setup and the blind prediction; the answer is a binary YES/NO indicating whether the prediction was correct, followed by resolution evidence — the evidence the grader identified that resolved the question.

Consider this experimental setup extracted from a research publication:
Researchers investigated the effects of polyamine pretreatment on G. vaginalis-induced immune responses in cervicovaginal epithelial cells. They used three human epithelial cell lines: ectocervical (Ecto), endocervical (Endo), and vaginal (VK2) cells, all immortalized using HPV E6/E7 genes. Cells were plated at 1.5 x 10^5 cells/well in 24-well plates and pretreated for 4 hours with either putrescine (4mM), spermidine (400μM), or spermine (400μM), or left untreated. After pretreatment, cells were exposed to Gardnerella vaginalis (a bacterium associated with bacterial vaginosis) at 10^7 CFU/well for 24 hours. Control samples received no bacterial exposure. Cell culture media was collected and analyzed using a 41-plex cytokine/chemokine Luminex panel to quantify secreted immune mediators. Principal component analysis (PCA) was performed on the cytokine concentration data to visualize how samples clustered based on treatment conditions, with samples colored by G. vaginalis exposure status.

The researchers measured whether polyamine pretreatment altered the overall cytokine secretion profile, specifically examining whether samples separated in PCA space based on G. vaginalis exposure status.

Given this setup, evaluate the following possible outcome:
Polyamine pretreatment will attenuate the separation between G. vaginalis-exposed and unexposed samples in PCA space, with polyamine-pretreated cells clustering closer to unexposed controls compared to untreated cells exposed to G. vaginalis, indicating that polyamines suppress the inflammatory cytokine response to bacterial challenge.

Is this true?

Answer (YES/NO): NO